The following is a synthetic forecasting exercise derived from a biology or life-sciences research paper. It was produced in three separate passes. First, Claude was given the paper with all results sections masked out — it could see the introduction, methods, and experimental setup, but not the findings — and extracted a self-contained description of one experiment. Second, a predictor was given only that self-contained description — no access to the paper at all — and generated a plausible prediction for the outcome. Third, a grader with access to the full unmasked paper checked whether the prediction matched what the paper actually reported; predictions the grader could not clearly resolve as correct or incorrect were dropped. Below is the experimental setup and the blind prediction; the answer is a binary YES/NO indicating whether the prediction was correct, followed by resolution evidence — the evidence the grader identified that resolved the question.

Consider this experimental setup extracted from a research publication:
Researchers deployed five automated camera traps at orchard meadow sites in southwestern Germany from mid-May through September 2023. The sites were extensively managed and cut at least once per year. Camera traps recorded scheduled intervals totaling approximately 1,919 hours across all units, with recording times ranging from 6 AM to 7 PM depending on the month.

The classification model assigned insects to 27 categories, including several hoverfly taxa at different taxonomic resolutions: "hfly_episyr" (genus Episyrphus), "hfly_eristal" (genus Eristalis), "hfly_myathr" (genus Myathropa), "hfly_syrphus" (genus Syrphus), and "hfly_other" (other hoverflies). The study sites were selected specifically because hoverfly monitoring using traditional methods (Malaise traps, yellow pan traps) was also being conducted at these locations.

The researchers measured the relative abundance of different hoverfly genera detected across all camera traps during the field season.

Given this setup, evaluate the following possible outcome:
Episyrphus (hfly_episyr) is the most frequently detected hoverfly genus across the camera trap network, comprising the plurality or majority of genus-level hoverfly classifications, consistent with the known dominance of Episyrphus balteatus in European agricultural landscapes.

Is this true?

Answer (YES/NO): YES